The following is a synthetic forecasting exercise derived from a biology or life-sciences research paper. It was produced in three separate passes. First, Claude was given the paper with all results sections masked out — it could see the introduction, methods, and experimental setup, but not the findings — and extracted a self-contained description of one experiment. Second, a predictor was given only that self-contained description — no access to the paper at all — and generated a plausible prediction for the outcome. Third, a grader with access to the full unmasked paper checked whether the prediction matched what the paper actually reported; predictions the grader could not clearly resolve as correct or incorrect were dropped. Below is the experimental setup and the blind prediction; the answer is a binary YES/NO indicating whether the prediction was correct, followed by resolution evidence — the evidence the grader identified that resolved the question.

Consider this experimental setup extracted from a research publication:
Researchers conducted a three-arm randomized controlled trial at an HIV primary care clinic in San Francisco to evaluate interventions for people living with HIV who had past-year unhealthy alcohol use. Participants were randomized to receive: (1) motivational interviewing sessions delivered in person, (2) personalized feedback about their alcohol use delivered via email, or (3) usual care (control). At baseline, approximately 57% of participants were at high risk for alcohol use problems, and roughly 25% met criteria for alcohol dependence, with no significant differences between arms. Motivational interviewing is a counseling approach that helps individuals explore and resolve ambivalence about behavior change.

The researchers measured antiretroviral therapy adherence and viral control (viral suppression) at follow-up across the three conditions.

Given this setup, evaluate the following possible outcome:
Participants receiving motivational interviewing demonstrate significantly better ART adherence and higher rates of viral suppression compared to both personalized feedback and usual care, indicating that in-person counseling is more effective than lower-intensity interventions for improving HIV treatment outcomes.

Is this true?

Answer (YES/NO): NO